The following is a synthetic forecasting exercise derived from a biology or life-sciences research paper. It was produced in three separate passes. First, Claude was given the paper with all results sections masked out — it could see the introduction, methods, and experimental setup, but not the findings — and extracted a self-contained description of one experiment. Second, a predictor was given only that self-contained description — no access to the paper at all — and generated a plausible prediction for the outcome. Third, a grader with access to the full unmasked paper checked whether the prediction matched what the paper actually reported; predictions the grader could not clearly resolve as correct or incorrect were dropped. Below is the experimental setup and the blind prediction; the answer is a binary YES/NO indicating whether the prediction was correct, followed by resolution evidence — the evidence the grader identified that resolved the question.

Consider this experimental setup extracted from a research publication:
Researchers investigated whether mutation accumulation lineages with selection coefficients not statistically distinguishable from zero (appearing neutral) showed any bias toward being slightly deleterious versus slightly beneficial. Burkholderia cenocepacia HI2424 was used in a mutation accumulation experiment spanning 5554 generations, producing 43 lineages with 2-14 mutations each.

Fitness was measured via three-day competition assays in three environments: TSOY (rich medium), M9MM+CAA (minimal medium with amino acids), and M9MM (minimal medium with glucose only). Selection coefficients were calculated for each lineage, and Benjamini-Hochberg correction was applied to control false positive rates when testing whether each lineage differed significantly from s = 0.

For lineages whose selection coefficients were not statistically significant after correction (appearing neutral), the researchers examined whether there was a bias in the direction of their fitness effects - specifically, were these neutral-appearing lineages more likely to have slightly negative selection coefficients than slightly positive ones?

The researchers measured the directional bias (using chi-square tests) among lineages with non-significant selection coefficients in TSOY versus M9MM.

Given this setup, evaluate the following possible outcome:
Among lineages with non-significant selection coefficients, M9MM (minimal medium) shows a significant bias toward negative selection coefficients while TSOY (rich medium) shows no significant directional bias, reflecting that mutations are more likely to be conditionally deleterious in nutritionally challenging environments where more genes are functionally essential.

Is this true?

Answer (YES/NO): NO